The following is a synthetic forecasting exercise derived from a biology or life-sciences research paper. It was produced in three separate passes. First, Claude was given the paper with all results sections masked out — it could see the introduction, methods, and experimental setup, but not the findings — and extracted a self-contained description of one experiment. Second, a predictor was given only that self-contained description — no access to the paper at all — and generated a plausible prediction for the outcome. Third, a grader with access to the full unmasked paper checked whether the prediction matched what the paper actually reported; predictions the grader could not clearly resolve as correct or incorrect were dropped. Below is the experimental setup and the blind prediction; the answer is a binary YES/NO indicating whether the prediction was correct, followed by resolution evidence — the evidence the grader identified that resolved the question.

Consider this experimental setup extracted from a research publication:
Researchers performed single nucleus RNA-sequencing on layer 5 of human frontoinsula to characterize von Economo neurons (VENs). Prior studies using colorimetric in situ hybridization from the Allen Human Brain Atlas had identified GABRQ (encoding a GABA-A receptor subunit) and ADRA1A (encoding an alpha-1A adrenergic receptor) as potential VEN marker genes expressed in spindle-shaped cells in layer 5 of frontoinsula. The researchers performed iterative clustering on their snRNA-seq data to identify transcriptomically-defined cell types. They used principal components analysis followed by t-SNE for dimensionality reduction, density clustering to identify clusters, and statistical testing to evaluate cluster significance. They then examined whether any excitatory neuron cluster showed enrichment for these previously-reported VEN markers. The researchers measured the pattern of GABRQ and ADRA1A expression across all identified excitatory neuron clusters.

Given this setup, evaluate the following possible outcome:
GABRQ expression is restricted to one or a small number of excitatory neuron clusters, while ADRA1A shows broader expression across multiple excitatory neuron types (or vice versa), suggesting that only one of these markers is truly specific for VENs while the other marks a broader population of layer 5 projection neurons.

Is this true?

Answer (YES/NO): NO